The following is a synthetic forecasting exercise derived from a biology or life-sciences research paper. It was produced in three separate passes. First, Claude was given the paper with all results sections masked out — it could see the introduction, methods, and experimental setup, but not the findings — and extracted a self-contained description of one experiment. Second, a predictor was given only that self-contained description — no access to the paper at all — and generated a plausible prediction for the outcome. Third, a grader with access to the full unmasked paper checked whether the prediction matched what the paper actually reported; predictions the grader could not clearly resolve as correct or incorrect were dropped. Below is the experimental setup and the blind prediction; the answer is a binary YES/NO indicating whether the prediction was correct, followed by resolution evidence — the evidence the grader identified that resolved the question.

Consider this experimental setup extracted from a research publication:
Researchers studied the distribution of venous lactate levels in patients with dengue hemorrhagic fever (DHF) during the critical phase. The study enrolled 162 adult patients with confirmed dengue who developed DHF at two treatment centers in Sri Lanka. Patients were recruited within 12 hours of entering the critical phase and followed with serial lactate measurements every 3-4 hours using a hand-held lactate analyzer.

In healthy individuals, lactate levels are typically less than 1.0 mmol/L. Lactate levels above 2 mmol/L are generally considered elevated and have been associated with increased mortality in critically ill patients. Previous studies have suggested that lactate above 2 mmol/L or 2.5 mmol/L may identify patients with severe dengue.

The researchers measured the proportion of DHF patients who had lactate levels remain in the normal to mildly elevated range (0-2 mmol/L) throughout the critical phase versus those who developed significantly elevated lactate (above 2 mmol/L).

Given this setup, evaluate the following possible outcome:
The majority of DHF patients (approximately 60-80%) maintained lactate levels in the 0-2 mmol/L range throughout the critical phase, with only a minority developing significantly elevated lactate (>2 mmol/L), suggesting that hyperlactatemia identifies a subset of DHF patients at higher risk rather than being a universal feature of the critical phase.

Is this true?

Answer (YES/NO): NO